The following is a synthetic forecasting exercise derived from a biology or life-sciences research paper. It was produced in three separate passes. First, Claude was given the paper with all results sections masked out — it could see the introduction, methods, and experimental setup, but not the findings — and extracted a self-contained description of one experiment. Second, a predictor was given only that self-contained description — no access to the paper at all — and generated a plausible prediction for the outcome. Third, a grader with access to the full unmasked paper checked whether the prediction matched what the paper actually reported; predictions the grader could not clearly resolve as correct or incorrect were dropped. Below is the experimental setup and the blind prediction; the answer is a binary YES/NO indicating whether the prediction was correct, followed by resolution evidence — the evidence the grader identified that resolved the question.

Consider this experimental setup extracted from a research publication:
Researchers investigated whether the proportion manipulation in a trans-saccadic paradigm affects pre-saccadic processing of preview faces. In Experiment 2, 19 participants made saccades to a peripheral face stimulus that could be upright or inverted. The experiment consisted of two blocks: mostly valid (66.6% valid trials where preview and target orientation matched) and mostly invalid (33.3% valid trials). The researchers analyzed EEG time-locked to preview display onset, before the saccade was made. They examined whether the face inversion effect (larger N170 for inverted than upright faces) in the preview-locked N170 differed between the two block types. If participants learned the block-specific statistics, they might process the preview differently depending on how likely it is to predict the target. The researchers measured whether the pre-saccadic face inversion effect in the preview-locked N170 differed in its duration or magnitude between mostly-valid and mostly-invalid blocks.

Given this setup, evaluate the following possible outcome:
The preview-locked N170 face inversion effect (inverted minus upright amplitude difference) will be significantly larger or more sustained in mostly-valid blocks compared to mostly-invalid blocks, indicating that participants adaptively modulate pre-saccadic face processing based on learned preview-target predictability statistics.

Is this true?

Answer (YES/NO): NO